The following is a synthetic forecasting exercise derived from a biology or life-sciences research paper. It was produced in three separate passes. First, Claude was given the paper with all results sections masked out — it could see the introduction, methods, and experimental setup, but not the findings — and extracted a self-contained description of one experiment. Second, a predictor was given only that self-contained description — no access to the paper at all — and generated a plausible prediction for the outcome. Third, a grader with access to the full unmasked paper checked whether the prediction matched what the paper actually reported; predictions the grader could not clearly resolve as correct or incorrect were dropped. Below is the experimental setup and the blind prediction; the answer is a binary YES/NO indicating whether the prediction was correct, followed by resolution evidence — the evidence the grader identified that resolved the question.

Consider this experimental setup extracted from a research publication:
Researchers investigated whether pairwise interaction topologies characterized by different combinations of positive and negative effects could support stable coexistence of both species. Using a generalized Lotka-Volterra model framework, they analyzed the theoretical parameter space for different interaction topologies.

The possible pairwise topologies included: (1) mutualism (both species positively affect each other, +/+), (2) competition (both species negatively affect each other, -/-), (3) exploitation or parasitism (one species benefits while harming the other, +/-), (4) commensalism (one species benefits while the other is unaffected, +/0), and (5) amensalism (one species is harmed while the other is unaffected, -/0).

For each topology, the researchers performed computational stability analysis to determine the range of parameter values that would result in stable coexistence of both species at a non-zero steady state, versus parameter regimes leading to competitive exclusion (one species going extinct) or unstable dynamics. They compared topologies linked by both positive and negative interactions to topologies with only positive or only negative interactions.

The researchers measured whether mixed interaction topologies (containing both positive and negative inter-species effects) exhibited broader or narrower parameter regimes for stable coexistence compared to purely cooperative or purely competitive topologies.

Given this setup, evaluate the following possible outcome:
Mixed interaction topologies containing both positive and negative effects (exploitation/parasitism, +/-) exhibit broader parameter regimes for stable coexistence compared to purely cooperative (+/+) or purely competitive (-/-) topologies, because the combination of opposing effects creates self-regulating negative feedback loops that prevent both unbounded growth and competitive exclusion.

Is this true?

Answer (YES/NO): NO